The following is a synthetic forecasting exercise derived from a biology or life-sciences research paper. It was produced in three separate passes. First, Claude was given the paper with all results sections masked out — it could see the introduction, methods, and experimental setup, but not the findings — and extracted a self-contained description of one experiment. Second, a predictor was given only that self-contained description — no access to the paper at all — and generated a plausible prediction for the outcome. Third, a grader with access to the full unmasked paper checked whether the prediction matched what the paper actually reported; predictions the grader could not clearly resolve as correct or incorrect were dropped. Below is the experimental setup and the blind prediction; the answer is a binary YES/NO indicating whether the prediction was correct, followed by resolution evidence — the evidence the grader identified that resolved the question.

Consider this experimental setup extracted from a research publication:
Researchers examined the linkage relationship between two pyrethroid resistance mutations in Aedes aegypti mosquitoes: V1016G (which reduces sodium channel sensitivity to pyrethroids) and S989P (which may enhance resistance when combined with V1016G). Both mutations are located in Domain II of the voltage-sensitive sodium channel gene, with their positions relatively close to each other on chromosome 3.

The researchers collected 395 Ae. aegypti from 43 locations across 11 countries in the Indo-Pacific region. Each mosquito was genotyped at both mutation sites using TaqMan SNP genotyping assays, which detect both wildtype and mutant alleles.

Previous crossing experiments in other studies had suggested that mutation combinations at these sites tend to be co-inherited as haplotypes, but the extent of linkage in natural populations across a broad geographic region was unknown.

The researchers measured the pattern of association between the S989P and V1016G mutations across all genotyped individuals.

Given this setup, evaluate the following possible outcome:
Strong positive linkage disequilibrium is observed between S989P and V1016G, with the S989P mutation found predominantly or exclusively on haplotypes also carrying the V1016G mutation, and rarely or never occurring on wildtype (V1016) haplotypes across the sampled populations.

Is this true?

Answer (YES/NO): YES